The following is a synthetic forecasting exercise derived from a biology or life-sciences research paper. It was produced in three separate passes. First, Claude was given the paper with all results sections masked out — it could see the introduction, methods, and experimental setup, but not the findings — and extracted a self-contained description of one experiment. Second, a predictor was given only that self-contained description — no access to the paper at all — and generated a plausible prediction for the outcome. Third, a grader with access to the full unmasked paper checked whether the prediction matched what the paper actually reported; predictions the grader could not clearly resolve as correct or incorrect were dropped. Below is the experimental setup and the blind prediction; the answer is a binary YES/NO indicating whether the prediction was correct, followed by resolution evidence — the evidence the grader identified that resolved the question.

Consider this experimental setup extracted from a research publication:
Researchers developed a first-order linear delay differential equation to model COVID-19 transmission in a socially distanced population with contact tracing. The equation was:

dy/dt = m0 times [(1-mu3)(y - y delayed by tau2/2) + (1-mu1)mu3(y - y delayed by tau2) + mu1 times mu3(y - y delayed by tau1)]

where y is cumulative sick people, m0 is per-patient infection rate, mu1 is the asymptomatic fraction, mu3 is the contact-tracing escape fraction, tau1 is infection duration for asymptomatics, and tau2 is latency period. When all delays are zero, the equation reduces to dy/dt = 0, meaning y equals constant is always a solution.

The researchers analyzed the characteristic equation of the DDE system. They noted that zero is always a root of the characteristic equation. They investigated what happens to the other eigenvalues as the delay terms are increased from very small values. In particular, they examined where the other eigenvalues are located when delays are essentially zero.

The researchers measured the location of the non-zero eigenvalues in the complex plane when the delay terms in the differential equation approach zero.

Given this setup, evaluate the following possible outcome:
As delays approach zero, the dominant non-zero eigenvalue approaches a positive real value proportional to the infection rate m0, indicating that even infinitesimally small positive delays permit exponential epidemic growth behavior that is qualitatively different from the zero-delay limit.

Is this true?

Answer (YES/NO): NO